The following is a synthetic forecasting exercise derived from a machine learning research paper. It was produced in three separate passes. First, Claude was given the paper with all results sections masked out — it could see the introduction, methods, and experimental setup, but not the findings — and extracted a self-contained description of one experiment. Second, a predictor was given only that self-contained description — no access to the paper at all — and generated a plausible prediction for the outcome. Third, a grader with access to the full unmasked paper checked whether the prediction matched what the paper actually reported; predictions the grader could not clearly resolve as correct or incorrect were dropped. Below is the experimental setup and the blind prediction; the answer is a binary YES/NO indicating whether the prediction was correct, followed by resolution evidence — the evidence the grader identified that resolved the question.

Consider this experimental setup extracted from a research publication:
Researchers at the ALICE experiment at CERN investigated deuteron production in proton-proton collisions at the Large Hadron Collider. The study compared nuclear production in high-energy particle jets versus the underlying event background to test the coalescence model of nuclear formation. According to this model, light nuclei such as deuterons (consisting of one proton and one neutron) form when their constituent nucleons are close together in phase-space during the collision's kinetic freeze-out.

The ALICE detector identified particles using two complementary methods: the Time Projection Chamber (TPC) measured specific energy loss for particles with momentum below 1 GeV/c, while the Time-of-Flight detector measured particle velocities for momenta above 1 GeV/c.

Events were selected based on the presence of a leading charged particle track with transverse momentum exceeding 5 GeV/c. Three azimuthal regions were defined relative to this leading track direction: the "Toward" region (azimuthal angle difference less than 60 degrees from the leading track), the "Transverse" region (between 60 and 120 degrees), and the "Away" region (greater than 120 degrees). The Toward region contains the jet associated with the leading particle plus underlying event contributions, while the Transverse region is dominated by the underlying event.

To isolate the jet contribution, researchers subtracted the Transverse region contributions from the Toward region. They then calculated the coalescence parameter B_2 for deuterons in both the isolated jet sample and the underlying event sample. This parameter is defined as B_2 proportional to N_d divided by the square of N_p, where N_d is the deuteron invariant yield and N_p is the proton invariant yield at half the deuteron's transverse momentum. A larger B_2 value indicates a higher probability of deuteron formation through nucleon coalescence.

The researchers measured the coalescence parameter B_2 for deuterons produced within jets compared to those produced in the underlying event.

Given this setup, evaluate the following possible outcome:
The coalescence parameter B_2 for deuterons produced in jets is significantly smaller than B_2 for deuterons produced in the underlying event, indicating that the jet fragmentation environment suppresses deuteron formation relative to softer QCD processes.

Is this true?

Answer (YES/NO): NO